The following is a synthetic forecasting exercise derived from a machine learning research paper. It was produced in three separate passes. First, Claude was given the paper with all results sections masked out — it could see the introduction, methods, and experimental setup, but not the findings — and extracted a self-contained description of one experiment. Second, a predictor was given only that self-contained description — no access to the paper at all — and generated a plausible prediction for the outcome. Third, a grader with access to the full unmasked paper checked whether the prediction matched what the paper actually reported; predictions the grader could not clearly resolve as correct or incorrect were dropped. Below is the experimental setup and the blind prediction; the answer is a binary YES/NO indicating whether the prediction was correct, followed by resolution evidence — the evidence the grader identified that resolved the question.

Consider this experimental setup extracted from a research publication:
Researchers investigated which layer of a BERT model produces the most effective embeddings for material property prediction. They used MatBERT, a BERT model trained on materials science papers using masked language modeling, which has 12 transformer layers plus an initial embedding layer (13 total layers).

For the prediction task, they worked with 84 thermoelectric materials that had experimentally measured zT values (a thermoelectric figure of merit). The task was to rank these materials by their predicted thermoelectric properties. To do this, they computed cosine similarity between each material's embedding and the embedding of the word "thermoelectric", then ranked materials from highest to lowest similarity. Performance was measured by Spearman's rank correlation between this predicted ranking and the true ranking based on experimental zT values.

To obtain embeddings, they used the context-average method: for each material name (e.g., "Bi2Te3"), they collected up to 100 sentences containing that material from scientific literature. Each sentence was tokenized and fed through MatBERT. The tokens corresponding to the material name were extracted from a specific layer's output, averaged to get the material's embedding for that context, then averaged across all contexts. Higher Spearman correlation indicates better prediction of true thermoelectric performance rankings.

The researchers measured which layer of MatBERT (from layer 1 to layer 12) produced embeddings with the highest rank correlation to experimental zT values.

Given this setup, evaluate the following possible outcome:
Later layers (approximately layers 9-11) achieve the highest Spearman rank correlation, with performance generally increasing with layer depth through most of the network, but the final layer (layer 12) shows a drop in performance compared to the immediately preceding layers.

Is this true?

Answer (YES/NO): NO